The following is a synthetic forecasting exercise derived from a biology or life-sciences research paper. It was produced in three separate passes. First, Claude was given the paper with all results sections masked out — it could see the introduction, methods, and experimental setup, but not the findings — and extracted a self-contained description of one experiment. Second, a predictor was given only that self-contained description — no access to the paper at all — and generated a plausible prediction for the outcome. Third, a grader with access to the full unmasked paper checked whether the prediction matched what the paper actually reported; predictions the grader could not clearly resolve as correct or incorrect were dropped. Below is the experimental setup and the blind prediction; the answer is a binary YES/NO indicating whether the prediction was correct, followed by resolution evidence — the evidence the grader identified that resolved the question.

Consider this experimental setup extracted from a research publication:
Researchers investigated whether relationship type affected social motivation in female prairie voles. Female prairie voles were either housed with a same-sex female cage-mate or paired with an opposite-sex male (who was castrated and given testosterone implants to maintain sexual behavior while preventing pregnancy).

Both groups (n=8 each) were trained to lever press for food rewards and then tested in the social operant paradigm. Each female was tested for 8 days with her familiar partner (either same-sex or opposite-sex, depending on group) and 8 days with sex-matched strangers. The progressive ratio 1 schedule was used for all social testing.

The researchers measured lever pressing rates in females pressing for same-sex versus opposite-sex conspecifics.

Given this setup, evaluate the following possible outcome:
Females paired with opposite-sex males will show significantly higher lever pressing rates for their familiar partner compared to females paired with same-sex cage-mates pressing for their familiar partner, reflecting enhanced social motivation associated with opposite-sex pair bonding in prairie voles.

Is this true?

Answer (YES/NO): NO